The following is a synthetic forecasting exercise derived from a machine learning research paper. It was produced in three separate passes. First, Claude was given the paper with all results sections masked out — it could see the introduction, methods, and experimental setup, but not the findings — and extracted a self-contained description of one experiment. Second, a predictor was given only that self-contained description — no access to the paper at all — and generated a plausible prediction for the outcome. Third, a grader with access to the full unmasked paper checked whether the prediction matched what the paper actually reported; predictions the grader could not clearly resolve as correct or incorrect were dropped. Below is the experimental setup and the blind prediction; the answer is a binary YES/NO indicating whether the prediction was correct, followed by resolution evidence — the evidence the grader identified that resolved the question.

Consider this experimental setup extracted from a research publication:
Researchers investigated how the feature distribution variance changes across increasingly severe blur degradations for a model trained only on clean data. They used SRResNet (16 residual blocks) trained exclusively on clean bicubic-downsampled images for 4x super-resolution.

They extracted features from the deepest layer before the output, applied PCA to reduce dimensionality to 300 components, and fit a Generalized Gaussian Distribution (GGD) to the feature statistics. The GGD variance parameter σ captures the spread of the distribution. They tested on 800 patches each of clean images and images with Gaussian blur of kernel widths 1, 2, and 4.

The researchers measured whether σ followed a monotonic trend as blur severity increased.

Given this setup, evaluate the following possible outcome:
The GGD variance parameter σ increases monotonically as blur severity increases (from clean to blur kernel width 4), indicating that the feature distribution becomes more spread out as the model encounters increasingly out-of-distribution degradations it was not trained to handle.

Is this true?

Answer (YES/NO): NO